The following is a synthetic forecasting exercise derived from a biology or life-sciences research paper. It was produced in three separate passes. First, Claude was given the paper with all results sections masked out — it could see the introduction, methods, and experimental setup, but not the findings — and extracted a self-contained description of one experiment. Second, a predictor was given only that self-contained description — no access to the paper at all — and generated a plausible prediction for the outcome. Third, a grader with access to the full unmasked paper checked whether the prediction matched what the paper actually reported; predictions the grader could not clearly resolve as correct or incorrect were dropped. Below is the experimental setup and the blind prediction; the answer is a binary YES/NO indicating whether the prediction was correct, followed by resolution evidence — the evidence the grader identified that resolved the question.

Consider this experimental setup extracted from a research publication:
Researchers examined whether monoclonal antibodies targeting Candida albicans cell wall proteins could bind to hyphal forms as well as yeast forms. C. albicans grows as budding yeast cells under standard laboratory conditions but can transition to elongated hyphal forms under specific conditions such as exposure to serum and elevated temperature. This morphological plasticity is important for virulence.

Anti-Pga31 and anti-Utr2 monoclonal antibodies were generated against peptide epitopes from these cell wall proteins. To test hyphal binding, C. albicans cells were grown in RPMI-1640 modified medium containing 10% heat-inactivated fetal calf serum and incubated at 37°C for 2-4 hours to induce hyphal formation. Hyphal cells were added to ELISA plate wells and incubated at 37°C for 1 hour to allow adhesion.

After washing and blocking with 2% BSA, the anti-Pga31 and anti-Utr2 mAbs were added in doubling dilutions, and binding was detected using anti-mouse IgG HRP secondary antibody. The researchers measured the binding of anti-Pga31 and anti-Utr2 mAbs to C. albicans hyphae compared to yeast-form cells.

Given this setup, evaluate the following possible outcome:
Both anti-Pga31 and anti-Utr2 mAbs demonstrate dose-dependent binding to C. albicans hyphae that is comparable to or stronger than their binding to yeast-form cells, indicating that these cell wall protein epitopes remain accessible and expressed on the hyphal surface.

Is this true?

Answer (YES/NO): YES